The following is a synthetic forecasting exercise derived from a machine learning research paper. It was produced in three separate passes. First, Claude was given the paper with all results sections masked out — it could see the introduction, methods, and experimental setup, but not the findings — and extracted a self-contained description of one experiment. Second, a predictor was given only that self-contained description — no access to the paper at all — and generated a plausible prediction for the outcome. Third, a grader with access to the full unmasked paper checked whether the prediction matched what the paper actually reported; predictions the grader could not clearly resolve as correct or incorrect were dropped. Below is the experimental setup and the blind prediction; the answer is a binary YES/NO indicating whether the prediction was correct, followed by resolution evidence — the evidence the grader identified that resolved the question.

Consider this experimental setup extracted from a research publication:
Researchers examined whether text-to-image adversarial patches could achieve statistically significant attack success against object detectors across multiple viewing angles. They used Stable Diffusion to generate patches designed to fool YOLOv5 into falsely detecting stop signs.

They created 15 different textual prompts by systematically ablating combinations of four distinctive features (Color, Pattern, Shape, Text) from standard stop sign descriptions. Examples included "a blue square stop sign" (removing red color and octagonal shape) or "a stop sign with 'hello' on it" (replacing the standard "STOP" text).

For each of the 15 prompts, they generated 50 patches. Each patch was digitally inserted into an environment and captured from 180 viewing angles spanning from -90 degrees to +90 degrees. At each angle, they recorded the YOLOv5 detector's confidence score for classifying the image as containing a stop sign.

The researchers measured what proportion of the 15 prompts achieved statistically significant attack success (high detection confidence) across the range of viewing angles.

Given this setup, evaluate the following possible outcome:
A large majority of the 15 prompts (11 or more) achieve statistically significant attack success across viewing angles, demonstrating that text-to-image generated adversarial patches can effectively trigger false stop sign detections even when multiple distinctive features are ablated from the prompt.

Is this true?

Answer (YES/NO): NO